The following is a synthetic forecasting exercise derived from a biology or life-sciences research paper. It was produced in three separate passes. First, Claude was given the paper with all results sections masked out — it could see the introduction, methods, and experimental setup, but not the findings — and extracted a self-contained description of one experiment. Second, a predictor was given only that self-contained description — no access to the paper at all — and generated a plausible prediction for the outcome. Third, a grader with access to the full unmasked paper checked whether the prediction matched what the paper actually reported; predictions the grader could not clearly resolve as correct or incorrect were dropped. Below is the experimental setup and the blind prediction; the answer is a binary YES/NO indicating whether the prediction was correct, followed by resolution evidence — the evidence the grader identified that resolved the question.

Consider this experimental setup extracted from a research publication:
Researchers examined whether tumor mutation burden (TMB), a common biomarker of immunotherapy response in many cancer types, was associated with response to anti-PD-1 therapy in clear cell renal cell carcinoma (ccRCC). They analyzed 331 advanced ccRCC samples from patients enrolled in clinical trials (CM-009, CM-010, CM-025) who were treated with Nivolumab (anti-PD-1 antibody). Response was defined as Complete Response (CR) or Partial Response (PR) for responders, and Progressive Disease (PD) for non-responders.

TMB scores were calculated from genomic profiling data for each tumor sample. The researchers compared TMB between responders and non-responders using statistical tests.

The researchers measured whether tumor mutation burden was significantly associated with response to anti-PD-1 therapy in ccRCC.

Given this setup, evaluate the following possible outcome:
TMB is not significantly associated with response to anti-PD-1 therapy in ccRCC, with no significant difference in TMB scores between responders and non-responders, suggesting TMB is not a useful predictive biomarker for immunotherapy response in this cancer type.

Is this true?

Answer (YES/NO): YES